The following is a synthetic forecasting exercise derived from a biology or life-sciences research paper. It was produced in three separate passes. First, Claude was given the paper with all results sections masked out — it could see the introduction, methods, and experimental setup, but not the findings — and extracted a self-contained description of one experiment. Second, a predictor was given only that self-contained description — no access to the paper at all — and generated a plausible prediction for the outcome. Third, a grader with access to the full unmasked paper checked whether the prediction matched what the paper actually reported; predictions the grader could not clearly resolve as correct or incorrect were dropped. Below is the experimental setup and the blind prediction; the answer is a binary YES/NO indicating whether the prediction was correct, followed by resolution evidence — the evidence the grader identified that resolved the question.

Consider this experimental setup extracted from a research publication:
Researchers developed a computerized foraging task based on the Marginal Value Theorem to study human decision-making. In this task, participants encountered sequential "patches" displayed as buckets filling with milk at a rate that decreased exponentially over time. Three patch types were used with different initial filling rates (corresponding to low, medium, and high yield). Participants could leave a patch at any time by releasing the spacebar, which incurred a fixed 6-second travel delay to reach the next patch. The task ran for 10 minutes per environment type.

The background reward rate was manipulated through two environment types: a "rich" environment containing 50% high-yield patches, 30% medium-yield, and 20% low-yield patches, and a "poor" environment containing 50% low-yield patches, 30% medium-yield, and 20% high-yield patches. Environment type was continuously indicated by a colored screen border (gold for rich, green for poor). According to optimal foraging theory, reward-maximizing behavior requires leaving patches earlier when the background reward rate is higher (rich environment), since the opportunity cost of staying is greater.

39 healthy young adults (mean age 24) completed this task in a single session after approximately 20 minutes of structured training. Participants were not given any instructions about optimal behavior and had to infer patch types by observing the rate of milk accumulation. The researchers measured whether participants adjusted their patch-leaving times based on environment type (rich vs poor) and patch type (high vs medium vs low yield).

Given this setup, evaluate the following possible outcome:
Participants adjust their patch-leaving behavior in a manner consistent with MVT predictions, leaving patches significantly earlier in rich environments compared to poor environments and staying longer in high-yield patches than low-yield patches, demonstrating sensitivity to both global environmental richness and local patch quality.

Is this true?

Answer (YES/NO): YES